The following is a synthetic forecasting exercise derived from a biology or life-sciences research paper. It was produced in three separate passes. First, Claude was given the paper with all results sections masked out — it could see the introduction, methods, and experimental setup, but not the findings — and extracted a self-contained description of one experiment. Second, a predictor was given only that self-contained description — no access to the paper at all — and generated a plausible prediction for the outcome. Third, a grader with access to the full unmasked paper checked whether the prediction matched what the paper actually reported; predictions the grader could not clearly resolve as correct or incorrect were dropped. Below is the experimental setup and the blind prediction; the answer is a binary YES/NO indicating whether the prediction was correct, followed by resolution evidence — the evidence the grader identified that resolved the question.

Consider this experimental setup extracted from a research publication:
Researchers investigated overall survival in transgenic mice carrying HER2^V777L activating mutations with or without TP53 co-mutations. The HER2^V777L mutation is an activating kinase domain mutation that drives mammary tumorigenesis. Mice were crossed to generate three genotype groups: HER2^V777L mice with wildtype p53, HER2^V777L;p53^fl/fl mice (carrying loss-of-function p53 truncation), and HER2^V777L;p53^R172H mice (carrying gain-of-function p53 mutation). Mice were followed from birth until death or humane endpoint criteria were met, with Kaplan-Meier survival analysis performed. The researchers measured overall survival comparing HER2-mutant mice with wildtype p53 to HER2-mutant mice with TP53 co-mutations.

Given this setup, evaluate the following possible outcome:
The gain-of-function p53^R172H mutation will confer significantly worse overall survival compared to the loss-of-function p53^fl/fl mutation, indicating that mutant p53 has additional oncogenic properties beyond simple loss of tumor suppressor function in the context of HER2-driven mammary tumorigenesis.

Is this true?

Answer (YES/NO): YES